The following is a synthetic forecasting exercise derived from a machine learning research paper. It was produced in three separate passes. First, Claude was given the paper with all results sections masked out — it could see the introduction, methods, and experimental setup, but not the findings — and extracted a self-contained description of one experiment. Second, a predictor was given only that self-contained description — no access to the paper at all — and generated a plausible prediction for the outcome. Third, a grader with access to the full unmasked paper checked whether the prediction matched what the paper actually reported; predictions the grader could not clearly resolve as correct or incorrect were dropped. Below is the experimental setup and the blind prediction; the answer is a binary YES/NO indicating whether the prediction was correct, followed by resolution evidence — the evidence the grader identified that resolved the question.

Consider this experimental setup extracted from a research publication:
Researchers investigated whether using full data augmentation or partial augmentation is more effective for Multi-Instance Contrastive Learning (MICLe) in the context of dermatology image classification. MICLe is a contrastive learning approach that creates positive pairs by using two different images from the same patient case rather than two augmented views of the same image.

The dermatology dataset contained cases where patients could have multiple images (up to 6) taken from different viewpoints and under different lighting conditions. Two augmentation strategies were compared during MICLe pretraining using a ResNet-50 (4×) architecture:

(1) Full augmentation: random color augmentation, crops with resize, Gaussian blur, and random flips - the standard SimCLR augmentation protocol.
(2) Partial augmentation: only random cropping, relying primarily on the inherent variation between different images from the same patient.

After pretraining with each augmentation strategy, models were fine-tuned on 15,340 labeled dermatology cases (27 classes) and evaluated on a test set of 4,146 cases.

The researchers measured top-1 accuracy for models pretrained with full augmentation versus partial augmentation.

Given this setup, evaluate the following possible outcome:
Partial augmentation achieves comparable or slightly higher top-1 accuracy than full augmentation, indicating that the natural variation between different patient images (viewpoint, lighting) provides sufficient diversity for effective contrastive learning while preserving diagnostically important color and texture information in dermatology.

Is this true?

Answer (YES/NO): YES